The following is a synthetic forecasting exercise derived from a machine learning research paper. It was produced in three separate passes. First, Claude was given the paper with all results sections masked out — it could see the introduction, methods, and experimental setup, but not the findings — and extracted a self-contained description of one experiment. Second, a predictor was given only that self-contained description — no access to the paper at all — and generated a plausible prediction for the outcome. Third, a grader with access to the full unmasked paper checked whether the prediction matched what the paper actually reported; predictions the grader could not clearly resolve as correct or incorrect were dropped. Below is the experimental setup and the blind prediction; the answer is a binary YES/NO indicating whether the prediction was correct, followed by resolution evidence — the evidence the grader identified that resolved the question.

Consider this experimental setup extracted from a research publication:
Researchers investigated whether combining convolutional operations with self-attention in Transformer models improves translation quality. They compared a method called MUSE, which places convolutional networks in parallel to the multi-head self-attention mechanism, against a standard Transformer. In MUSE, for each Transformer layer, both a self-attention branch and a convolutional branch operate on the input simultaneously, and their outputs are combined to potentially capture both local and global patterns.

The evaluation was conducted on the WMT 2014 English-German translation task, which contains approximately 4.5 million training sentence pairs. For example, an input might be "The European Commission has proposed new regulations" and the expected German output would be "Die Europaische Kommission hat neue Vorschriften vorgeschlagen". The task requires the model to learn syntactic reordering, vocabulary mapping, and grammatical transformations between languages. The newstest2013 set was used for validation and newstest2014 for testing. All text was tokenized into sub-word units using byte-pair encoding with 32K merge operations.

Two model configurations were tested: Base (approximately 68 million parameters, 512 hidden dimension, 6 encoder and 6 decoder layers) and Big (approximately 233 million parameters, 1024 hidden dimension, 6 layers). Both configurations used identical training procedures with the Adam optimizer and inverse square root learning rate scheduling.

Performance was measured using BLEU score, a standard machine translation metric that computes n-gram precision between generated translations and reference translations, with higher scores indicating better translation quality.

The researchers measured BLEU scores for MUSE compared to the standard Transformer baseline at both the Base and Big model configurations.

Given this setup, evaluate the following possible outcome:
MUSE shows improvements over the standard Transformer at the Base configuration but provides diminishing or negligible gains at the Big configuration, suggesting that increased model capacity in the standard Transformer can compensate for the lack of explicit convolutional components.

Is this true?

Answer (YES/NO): NO